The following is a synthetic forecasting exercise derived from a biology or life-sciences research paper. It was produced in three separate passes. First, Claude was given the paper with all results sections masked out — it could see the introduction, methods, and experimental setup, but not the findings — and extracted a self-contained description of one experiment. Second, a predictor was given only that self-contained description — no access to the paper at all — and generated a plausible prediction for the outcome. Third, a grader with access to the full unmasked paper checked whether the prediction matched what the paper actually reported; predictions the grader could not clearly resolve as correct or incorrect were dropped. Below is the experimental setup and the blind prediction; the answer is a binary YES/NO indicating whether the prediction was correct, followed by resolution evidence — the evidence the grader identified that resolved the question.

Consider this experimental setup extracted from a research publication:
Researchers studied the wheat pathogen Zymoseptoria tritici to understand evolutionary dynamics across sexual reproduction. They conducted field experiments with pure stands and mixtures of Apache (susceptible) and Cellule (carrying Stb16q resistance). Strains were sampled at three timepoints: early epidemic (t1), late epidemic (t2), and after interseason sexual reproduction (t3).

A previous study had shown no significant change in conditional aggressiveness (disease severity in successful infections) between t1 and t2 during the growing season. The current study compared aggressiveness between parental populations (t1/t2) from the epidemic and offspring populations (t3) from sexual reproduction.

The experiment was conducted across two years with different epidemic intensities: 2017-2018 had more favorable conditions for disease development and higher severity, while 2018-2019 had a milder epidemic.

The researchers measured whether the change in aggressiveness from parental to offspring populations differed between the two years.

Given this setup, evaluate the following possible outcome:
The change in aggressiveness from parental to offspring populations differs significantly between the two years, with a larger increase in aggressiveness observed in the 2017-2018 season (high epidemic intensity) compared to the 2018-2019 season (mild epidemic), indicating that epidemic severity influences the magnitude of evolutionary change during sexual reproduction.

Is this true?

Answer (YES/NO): NO